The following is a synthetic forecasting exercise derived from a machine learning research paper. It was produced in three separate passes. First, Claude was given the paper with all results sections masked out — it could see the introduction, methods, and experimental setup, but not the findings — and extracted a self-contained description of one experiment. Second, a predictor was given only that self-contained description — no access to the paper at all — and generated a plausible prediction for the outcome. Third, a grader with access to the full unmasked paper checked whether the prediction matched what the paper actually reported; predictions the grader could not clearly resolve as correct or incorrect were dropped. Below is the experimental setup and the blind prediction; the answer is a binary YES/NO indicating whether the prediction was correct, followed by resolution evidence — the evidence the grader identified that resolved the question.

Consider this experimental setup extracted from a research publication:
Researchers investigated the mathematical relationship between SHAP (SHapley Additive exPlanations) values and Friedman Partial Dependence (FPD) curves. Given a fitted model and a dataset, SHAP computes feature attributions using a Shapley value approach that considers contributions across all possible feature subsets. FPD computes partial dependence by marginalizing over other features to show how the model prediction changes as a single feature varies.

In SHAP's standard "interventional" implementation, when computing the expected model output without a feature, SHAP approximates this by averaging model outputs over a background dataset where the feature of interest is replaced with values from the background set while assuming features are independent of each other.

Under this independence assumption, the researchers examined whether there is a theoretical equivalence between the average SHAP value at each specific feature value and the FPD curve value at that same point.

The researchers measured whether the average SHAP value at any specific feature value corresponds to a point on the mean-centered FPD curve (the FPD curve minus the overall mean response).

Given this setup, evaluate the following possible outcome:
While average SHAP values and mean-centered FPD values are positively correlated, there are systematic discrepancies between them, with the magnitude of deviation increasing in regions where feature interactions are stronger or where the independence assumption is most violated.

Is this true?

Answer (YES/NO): NO